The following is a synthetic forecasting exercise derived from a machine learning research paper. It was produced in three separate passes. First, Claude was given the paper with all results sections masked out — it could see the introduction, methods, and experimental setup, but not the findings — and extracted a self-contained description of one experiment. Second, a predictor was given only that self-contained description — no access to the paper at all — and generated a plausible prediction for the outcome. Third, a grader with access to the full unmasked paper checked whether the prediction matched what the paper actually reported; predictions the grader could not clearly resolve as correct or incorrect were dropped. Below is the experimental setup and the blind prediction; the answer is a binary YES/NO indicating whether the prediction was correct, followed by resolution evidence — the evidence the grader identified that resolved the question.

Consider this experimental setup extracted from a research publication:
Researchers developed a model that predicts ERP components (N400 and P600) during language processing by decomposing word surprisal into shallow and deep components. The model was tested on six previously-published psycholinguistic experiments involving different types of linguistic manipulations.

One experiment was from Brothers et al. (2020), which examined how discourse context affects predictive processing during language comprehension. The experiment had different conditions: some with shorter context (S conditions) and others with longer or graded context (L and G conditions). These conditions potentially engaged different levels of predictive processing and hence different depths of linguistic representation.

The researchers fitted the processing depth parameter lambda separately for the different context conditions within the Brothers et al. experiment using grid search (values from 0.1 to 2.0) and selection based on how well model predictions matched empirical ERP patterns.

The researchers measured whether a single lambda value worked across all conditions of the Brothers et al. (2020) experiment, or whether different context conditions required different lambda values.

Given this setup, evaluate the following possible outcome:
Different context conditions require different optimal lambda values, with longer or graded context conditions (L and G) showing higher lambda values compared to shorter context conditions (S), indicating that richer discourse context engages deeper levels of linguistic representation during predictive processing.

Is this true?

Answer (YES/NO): NO